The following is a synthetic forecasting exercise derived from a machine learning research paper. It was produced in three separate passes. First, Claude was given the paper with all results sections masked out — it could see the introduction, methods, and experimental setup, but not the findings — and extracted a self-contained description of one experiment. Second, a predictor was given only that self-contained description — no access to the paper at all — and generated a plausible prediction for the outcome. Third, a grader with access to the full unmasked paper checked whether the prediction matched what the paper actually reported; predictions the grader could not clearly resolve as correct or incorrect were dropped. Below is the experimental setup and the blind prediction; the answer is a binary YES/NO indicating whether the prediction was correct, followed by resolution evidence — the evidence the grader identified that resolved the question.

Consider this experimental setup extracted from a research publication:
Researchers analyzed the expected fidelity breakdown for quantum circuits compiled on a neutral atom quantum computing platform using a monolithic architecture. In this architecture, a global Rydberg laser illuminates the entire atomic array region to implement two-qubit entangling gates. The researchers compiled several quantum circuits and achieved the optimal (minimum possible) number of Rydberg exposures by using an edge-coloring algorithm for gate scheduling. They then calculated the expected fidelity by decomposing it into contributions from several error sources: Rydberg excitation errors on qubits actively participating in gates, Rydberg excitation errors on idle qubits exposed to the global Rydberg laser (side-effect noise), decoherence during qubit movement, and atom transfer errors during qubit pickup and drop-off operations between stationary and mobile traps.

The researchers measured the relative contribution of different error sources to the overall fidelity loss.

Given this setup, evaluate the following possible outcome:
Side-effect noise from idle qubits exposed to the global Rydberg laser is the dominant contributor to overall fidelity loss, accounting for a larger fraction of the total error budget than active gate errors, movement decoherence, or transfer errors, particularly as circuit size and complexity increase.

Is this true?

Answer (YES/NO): YES